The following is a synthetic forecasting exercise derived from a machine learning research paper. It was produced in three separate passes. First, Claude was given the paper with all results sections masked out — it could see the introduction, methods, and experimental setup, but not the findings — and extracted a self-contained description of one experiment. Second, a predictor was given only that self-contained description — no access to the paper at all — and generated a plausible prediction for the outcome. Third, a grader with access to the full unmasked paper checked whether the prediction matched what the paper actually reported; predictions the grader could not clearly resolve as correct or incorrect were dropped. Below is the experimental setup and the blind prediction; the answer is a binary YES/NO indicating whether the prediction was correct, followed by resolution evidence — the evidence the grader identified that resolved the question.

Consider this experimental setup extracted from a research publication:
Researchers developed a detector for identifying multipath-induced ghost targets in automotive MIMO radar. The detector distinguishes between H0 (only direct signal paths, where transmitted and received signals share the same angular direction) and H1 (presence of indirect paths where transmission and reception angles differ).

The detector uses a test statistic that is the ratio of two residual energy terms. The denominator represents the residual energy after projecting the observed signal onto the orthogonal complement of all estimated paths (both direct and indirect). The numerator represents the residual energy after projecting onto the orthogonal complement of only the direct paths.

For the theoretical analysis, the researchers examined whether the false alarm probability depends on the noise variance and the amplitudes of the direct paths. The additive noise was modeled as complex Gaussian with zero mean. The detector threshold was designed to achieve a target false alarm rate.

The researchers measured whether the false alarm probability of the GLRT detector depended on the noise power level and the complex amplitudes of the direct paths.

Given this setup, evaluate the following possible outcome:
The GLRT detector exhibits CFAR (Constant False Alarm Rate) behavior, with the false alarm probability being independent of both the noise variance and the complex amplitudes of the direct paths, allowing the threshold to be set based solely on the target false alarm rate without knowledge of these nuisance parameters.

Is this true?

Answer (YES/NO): YES